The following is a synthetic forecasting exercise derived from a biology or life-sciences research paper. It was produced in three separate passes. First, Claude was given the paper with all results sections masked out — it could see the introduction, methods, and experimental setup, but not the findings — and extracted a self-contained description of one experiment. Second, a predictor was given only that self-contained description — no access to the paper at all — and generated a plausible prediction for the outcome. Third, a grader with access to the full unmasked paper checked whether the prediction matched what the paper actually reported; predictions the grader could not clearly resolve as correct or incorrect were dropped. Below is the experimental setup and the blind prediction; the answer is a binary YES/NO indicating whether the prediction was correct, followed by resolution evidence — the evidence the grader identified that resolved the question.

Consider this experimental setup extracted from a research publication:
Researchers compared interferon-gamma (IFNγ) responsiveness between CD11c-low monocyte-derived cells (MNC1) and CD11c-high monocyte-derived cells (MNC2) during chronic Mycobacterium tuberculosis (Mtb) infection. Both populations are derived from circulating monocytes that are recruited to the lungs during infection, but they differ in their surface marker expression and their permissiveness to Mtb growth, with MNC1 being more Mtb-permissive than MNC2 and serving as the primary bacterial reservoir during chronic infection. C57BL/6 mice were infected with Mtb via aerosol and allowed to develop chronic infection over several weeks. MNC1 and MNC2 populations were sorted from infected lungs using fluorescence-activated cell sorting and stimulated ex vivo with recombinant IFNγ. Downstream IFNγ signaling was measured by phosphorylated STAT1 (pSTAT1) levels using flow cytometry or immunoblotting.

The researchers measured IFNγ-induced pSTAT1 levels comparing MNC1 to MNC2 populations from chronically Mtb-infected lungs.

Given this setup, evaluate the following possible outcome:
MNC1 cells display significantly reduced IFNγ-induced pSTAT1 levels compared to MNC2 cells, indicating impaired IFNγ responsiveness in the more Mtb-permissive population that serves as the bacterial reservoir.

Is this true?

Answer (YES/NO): YES